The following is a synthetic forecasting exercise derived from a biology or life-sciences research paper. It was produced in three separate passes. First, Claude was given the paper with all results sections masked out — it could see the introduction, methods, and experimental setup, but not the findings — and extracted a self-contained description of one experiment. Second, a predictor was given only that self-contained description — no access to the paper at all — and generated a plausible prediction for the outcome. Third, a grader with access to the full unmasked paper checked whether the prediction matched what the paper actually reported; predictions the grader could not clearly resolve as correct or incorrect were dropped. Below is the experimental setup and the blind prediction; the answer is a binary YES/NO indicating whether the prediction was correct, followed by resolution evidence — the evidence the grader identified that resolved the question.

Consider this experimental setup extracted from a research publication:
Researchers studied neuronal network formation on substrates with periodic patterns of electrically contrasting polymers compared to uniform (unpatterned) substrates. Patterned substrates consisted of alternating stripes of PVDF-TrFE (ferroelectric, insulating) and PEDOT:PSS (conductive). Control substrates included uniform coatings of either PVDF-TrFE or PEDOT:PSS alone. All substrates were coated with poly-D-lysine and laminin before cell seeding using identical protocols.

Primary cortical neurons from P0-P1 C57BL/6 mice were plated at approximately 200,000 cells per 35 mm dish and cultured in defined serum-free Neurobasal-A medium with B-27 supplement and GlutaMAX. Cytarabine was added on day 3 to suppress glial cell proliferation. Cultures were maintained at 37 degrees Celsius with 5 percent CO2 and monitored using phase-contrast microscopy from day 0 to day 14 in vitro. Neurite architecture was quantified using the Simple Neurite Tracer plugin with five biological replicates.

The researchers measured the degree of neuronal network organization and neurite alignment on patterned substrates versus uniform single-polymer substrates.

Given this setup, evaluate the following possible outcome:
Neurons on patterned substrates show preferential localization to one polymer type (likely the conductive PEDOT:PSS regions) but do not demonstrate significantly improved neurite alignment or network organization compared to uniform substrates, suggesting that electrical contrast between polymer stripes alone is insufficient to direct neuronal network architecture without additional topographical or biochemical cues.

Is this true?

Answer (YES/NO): NO